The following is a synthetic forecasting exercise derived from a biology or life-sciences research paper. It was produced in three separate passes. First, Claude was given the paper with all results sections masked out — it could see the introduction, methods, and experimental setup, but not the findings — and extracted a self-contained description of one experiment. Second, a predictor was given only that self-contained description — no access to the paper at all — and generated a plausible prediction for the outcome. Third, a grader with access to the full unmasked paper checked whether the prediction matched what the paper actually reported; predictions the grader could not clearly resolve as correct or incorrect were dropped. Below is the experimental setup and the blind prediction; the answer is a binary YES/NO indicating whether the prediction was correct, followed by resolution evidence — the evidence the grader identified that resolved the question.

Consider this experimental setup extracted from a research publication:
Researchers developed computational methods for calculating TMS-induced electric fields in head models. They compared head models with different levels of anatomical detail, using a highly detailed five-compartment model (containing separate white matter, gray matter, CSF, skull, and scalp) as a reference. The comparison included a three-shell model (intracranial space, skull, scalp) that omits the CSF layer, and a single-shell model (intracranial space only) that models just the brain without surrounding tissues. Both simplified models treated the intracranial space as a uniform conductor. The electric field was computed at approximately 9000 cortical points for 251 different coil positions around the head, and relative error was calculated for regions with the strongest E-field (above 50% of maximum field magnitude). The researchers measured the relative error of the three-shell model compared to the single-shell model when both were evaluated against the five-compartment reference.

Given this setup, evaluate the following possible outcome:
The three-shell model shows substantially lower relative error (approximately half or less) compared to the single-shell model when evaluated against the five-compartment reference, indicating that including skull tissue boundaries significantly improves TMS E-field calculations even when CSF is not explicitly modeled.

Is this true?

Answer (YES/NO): NO